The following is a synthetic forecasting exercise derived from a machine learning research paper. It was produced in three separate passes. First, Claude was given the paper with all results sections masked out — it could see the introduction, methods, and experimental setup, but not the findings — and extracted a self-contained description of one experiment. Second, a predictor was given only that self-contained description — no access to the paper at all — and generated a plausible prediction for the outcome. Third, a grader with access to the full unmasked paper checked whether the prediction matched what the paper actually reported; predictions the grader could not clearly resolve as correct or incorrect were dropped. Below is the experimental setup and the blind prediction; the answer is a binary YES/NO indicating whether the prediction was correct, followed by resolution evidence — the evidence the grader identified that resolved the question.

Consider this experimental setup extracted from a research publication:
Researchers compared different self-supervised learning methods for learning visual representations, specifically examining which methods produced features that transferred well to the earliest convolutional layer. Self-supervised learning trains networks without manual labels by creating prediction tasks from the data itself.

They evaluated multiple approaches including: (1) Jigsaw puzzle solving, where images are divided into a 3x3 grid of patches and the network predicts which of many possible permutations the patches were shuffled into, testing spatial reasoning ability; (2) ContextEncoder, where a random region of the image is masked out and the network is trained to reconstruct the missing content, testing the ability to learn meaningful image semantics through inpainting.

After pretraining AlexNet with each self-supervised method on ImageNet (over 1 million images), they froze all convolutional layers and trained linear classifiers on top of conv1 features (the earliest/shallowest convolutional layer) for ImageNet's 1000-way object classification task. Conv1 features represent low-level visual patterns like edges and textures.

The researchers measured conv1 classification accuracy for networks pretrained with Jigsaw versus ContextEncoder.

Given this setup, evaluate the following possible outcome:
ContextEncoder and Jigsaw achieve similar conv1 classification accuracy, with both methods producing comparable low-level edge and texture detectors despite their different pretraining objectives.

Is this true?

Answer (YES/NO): NO